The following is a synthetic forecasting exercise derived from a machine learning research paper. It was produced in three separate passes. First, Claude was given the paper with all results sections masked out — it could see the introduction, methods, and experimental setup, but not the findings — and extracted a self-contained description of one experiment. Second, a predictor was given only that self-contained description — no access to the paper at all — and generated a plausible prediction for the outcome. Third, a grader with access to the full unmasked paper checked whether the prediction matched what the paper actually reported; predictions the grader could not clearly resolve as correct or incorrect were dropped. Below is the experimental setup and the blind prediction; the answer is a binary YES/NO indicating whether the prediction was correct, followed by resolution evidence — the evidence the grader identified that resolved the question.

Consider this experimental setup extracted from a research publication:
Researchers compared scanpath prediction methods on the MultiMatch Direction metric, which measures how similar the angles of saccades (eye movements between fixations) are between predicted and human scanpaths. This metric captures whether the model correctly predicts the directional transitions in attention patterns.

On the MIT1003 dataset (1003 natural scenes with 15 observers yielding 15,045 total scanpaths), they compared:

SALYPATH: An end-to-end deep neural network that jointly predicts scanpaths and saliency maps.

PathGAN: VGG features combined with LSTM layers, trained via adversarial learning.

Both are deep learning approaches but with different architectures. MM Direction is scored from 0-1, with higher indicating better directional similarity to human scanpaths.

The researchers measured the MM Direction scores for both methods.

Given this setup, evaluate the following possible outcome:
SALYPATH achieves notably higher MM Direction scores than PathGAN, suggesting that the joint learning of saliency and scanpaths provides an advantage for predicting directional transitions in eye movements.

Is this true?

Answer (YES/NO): YES